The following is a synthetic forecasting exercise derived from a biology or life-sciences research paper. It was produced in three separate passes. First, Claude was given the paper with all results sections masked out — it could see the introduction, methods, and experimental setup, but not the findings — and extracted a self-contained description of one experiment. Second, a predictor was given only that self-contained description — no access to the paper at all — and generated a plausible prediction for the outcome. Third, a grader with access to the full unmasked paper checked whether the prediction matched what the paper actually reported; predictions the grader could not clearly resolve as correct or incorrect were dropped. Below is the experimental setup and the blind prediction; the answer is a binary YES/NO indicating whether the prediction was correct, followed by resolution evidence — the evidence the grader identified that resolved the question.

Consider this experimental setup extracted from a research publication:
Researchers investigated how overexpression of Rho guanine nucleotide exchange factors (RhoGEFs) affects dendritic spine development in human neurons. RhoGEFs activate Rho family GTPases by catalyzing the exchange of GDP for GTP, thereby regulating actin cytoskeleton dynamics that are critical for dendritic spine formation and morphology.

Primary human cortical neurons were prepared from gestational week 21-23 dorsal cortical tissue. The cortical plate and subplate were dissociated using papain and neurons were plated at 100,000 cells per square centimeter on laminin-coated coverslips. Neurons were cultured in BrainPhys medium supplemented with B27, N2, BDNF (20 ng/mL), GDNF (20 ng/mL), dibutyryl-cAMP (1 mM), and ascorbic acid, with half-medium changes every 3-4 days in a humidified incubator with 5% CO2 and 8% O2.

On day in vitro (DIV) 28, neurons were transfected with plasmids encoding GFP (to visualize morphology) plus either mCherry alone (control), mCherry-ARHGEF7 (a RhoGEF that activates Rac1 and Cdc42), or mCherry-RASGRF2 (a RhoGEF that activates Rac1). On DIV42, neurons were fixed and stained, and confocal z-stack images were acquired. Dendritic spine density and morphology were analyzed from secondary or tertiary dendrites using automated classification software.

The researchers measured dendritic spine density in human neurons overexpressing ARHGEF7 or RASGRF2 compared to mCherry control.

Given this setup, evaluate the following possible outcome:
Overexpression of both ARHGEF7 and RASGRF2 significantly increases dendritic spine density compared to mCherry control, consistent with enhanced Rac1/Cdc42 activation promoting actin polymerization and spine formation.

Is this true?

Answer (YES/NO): YES